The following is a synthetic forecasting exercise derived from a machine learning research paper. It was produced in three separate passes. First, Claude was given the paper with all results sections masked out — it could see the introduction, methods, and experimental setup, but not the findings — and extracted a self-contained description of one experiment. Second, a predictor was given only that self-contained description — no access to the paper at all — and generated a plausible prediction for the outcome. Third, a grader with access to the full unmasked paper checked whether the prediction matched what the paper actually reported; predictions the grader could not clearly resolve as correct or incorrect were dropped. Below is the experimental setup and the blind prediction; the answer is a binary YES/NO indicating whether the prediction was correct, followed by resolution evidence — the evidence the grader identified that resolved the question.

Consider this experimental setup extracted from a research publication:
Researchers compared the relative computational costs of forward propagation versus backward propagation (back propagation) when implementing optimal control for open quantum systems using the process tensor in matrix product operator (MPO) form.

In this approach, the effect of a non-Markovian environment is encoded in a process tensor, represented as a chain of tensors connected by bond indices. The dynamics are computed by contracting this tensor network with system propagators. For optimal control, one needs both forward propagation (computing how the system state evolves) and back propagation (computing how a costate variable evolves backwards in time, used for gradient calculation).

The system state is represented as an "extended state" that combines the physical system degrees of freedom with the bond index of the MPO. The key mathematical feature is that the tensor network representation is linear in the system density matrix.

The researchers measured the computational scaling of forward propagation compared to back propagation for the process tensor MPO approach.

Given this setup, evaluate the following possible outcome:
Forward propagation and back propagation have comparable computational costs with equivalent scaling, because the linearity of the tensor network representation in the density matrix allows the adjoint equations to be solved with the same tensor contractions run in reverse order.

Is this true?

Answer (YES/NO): YES